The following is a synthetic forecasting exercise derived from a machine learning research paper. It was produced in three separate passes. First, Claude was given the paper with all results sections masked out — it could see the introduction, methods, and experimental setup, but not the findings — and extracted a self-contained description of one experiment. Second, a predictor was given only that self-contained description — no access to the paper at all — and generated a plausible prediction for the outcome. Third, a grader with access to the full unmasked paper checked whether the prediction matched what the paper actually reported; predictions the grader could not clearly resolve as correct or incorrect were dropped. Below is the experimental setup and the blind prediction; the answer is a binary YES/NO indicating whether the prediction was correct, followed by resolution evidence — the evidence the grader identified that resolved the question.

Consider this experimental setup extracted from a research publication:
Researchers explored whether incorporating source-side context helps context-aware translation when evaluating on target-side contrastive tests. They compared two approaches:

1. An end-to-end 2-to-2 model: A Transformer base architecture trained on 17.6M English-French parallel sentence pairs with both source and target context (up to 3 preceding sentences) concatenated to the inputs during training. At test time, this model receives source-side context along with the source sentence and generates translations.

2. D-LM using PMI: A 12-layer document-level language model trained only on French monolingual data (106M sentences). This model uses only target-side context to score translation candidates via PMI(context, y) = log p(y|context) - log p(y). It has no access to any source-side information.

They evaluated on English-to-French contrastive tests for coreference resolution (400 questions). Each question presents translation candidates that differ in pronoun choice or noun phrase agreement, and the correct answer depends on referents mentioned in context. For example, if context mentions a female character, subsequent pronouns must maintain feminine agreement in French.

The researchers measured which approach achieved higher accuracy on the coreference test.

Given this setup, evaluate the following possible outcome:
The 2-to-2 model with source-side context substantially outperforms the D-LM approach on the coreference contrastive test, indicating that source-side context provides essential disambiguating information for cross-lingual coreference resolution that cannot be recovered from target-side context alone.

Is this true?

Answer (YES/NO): NO